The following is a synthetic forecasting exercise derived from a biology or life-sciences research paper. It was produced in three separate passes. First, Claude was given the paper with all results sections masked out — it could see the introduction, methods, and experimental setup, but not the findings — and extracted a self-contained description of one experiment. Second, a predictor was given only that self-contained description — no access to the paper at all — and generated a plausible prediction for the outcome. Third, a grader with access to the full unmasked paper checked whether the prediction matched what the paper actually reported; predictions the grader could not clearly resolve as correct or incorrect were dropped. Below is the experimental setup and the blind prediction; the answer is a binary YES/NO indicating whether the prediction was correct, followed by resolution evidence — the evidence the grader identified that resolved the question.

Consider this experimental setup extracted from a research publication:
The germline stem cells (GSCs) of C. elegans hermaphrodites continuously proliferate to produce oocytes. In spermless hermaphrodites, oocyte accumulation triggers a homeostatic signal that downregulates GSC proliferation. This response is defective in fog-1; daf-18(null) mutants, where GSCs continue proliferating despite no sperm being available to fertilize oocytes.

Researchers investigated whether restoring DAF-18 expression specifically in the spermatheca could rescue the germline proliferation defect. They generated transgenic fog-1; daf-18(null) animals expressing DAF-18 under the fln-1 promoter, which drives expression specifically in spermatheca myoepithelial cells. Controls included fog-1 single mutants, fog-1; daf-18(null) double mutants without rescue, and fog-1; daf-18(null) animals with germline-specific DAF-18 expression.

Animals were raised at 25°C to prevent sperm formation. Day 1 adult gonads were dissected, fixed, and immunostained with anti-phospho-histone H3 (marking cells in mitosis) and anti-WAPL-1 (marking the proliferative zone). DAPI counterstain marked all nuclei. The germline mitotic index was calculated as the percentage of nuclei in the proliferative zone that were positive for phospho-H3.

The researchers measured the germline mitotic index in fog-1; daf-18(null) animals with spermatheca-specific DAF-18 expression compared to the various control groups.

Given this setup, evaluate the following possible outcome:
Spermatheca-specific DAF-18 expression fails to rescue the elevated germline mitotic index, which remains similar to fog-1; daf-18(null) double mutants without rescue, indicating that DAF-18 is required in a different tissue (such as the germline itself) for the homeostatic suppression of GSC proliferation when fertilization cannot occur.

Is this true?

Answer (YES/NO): NO